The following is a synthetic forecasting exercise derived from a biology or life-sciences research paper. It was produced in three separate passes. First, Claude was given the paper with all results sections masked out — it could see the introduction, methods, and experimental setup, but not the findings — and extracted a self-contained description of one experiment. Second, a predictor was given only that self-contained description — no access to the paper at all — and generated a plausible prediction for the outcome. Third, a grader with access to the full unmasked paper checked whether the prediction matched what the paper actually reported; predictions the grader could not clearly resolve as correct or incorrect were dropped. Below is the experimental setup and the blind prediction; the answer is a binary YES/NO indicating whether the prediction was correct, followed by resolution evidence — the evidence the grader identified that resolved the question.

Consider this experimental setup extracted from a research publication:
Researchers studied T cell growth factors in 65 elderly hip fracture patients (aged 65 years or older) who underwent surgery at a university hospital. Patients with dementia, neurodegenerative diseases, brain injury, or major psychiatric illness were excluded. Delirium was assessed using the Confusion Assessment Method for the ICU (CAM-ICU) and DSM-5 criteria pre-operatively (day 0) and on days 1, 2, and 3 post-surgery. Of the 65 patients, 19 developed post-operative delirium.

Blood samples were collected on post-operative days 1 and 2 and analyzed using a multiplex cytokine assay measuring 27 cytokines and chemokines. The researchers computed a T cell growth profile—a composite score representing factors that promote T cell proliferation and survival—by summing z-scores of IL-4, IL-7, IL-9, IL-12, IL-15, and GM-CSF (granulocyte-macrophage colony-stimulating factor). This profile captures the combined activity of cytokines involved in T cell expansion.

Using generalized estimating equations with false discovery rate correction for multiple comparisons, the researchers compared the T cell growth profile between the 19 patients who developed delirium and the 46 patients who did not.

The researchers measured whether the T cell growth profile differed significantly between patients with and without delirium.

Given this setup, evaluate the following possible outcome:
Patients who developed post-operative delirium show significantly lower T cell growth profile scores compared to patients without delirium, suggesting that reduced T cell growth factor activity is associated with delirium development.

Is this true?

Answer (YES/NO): NO